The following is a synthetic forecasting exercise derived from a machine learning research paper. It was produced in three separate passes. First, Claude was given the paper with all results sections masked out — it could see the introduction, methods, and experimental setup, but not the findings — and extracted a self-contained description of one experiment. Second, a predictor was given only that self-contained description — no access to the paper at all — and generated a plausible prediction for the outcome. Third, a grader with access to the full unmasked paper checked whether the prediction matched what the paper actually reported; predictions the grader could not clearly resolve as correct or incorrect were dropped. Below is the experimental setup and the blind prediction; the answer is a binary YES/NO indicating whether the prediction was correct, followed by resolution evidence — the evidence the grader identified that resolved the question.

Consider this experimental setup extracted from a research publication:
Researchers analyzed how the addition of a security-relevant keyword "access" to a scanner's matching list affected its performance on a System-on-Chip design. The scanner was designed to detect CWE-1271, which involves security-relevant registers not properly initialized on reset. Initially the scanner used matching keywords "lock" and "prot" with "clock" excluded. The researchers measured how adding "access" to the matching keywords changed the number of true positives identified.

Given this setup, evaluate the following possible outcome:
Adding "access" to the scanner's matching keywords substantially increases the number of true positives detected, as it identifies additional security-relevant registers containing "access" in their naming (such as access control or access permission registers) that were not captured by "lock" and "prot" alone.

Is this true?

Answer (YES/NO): YES